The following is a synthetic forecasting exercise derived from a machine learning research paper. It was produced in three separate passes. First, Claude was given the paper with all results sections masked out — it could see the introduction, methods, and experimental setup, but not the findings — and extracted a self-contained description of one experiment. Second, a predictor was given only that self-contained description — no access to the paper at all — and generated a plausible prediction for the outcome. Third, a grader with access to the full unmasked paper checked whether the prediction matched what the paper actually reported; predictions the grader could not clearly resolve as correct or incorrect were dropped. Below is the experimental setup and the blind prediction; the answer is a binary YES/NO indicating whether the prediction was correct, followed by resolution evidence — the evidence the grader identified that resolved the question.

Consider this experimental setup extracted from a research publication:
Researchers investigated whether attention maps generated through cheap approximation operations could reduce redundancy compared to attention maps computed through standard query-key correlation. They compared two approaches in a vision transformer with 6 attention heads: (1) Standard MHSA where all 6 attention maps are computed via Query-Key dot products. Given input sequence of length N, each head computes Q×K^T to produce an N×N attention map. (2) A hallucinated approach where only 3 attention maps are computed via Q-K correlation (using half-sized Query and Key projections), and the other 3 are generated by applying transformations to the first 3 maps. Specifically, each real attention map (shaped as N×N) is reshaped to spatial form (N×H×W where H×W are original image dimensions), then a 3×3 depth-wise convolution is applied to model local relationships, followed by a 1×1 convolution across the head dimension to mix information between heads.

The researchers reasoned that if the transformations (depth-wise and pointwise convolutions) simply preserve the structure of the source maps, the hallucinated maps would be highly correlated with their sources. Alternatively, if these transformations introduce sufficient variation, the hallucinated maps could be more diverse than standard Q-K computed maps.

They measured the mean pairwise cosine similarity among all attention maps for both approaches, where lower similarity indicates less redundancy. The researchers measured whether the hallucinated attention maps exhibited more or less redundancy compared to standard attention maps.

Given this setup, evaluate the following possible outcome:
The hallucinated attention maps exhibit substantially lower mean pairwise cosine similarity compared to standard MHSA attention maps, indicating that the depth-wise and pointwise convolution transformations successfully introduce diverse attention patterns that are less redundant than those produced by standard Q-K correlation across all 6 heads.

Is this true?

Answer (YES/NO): YES